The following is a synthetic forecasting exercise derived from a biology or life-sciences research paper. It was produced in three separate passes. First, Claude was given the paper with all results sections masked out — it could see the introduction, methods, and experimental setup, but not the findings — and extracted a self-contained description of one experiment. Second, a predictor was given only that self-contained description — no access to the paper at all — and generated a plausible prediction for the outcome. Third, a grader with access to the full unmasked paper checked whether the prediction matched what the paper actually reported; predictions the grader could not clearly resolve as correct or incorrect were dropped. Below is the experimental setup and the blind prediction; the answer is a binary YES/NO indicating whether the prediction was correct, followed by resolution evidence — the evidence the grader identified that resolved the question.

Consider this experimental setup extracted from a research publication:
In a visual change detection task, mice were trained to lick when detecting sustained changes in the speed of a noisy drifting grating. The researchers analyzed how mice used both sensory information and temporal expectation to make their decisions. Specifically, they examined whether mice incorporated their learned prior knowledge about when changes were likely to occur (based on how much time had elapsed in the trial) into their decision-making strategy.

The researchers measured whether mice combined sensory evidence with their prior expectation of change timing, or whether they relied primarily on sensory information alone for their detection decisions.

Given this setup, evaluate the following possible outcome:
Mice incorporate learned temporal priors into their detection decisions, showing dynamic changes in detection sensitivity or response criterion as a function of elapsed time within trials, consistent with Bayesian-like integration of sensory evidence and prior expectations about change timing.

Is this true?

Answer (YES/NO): YES